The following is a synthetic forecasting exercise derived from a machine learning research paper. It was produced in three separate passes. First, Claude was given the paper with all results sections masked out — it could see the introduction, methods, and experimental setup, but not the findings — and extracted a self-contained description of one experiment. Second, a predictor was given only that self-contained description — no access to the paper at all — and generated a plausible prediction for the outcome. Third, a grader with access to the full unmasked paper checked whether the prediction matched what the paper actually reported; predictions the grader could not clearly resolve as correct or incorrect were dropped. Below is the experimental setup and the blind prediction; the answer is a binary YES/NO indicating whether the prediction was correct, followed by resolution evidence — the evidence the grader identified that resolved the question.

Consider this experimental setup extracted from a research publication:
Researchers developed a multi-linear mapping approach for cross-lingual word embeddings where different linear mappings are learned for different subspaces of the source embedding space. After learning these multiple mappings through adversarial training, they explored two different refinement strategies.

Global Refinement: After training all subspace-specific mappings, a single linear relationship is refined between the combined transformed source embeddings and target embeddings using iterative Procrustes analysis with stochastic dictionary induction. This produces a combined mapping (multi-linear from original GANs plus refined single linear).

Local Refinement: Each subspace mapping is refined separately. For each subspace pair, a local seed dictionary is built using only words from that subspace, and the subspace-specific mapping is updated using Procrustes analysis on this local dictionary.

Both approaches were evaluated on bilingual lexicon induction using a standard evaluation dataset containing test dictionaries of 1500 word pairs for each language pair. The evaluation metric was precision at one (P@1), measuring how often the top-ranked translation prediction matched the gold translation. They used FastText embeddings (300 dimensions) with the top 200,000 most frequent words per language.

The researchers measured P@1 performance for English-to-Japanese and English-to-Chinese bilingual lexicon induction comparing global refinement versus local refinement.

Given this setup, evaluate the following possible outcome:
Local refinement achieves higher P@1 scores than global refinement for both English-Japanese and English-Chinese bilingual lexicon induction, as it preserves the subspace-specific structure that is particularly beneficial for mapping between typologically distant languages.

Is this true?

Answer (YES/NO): NO